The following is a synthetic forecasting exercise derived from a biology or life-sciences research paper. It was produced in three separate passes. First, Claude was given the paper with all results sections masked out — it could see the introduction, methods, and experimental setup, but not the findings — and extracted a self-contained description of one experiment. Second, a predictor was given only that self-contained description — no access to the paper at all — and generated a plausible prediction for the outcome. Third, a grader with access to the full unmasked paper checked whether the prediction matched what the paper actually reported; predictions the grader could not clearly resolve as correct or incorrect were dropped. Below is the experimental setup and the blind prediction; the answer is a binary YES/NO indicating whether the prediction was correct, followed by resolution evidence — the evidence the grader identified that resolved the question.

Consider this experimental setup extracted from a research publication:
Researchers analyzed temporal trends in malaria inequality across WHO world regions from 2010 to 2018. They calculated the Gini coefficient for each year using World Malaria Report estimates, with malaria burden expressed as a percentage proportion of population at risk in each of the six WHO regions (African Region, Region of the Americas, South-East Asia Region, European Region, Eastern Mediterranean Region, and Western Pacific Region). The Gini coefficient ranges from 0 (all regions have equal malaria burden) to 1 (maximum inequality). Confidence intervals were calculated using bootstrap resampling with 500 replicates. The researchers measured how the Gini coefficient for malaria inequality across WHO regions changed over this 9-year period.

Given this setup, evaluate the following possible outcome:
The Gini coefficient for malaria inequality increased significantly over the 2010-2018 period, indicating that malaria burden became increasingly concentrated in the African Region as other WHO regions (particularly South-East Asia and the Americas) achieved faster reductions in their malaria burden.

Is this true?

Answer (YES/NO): NO